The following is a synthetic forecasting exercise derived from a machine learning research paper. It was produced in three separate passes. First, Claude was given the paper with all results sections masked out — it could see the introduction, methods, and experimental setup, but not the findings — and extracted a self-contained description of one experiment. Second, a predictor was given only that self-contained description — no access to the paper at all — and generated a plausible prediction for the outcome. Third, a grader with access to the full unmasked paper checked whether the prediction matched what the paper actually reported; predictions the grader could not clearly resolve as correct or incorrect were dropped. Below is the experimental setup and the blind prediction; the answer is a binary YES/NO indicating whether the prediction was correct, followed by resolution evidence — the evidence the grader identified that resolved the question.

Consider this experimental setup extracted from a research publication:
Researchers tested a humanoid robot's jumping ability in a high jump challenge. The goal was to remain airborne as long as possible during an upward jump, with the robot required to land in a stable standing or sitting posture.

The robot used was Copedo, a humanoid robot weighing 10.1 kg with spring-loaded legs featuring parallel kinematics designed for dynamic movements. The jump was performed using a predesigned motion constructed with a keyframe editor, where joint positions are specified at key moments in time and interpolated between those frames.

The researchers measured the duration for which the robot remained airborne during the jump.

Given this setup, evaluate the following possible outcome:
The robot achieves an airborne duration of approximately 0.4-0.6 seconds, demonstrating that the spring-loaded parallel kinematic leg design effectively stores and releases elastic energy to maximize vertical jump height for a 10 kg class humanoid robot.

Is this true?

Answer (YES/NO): NO